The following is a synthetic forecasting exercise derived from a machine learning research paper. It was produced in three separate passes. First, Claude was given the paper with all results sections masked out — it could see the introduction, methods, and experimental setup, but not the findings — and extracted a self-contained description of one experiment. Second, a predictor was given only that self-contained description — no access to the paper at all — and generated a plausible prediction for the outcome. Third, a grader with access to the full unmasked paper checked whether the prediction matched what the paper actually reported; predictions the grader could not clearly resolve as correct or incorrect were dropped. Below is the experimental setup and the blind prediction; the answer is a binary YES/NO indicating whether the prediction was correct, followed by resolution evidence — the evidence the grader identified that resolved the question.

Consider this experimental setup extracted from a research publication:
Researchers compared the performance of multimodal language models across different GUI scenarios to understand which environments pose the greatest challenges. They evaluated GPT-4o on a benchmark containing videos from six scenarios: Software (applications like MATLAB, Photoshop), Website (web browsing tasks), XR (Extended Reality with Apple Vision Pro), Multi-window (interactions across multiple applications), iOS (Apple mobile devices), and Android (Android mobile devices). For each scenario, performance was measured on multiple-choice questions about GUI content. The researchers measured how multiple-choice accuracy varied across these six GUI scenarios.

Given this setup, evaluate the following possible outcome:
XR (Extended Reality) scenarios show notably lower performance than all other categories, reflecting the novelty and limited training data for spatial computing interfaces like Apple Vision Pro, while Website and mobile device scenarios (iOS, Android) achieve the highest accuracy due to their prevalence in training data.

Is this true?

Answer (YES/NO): NO